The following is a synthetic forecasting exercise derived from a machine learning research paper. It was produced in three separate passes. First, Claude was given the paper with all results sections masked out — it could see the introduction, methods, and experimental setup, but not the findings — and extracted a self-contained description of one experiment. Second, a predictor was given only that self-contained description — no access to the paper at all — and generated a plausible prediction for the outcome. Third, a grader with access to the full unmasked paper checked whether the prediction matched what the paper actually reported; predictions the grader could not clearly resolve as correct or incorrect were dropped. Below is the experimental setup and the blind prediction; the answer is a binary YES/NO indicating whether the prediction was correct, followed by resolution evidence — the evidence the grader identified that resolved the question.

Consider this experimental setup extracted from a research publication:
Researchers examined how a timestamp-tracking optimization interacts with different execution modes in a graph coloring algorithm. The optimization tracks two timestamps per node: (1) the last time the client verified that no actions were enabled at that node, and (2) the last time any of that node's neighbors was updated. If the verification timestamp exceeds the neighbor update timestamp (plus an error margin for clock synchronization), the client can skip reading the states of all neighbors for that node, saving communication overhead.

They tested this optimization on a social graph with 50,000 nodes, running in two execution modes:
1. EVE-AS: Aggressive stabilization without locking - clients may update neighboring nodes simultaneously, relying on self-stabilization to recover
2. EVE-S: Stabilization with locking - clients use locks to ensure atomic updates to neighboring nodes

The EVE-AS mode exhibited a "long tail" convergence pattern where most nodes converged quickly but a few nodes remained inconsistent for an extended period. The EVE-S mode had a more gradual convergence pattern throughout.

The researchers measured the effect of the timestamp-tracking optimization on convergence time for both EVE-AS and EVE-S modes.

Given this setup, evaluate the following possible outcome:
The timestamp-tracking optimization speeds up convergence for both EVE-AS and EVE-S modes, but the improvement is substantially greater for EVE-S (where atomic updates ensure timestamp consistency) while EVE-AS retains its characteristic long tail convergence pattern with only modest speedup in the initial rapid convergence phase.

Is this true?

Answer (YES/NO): NO